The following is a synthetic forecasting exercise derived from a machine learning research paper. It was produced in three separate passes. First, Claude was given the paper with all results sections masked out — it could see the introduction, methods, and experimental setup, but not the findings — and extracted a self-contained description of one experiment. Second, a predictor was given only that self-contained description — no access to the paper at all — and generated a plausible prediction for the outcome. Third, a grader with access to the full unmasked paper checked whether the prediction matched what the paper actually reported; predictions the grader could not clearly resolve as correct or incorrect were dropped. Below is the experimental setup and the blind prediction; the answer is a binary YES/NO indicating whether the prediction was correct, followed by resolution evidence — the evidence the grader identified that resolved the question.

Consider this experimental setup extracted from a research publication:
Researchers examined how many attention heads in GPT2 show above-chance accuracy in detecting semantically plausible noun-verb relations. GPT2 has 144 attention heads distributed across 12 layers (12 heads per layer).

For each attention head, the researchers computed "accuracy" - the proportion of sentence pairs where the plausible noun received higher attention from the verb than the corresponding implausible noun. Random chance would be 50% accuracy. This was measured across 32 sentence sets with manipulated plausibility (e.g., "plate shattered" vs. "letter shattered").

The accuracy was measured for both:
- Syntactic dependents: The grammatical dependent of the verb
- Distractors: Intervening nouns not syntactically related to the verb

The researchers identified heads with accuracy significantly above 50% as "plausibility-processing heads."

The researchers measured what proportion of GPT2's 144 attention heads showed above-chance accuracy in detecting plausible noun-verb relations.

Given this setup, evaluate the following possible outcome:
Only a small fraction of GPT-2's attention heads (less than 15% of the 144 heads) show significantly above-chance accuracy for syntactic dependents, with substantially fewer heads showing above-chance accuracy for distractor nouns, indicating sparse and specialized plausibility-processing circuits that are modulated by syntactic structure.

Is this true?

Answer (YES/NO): NO